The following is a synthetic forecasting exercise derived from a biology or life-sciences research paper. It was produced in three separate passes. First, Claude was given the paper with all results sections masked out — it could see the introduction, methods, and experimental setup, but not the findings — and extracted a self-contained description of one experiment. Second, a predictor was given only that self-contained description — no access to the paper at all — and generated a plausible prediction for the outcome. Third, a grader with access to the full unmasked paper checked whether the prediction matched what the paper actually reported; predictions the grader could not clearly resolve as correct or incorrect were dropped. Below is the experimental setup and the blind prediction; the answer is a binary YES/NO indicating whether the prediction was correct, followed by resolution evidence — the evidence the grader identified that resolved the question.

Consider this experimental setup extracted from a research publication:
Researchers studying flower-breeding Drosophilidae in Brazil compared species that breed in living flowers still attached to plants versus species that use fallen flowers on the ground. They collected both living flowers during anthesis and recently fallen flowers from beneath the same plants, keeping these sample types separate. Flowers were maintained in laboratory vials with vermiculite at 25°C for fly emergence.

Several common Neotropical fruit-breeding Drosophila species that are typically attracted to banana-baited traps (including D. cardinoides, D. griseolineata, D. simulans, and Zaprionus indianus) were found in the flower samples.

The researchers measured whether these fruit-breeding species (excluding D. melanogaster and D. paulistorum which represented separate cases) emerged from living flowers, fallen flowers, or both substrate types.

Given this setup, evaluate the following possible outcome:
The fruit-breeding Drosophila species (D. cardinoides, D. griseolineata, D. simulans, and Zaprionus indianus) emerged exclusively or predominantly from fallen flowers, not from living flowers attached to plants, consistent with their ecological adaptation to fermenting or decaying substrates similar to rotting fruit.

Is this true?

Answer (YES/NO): YES